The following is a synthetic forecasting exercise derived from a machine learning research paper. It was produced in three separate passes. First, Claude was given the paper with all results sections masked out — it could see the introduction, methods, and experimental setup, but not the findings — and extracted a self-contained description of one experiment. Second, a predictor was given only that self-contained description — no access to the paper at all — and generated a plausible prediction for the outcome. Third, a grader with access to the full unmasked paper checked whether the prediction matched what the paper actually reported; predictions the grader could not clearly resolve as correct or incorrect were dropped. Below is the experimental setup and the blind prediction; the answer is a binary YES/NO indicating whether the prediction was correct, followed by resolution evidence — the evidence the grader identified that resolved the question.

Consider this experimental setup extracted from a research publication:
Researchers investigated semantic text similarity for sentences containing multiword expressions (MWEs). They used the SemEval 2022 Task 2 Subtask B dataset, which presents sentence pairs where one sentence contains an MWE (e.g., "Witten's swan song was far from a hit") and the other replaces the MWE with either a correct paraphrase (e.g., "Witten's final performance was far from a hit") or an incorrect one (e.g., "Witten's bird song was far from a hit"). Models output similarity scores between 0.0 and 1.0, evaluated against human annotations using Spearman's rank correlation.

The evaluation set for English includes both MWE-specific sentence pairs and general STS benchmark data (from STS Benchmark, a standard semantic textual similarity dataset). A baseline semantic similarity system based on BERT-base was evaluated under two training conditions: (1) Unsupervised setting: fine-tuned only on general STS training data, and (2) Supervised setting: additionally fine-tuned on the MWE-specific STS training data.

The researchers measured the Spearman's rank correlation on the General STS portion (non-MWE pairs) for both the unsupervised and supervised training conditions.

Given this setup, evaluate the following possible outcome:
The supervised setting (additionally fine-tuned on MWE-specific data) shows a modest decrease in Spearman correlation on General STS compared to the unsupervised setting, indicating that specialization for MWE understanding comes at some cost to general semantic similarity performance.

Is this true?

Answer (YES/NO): NO